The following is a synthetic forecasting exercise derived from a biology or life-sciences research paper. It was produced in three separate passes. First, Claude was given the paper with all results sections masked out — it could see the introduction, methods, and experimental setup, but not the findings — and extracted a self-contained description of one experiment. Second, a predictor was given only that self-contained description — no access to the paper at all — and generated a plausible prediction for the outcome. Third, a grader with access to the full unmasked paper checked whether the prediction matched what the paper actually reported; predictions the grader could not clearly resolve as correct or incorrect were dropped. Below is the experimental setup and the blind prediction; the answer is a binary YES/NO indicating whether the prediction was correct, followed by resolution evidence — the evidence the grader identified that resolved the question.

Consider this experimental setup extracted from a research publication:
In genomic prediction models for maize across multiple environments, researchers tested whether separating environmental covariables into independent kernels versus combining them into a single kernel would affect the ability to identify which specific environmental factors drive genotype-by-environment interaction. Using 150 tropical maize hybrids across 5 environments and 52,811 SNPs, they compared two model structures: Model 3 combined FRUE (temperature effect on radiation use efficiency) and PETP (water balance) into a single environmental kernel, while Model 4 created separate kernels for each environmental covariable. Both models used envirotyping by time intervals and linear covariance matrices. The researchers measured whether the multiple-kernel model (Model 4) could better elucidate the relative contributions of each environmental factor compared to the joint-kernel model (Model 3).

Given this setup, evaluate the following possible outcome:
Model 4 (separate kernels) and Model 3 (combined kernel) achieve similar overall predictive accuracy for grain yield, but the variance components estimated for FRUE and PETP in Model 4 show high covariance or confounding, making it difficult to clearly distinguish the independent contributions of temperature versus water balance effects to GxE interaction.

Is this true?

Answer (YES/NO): NO